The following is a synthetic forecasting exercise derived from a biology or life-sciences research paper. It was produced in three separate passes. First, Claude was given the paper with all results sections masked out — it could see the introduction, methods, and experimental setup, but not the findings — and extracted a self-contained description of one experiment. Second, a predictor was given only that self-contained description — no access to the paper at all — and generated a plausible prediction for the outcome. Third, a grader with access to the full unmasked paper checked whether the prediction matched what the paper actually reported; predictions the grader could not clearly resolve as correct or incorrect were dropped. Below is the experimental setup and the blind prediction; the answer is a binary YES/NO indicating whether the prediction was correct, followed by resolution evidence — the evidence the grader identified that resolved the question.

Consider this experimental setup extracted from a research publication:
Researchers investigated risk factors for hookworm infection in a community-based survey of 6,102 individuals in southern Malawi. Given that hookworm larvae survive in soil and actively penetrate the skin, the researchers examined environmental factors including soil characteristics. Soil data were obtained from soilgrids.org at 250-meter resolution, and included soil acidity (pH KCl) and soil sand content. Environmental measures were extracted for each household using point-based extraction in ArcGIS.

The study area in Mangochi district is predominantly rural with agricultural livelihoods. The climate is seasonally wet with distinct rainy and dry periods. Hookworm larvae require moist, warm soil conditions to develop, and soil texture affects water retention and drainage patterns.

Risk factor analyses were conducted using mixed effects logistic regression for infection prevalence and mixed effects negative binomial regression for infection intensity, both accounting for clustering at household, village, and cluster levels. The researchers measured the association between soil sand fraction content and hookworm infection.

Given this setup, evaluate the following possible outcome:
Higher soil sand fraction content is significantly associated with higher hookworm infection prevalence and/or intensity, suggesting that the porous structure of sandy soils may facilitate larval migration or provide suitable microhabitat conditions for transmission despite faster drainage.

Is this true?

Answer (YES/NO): YES